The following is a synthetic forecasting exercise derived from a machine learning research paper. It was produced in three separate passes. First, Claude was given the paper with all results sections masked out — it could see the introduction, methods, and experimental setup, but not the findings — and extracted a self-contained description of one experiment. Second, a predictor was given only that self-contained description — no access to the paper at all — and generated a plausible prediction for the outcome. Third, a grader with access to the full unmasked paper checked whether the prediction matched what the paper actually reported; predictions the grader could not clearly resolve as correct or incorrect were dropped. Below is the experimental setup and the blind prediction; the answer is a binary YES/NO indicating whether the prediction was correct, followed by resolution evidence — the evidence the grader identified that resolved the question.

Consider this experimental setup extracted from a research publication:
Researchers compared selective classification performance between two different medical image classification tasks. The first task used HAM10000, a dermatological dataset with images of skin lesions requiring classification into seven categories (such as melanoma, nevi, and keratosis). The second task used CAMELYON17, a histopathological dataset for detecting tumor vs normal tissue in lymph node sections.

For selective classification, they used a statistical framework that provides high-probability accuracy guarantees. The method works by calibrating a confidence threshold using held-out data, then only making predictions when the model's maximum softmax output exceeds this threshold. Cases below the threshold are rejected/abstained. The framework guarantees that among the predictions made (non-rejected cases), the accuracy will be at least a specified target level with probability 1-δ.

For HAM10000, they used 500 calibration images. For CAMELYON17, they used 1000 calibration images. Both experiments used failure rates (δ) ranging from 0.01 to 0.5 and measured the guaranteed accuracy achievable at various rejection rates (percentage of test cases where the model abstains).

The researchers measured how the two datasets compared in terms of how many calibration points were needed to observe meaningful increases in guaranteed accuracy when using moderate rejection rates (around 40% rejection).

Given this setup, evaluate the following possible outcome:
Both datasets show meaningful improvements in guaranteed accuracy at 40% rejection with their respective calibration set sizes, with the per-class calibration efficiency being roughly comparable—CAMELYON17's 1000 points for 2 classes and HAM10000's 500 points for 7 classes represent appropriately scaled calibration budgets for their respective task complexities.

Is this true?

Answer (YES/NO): NO